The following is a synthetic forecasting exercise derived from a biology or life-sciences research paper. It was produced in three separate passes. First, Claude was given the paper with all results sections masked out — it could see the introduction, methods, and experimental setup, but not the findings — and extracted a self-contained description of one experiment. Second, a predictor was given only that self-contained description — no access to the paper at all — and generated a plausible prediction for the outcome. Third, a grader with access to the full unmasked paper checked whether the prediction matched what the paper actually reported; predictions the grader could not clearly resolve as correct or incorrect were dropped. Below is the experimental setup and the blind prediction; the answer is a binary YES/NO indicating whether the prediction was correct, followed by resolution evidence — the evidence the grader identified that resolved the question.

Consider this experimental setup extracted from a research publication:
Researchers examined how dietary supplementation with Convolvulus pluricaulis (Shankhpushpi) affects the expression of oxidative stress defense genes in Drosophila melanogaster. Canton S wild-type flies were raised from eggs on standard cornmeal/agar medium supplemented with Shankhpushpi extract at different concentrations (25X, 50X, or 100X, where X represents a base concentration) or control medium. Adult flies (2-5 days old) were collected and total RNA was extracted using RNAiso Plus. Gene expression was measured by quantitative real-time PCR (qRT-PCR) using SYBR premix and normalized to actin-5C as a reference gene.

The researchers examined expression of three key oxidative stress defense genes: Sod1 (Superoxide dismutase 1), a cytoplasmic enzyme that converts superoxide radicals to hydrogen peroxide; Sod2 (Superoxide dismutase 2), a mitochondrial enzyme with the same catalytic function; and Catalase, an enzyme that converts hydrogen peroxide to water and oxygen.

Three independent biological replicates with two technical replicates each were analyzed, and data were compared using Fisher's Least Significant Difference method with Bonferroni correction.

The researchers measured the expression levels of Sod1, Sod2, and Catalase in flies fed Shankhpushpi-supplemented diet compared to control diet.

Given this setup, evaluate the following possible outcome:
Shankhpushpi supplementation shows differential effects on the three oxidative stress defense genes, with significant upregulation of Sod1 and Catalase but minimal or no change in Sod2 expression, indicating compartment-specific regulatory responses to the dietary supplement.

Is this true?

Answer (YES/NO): NO